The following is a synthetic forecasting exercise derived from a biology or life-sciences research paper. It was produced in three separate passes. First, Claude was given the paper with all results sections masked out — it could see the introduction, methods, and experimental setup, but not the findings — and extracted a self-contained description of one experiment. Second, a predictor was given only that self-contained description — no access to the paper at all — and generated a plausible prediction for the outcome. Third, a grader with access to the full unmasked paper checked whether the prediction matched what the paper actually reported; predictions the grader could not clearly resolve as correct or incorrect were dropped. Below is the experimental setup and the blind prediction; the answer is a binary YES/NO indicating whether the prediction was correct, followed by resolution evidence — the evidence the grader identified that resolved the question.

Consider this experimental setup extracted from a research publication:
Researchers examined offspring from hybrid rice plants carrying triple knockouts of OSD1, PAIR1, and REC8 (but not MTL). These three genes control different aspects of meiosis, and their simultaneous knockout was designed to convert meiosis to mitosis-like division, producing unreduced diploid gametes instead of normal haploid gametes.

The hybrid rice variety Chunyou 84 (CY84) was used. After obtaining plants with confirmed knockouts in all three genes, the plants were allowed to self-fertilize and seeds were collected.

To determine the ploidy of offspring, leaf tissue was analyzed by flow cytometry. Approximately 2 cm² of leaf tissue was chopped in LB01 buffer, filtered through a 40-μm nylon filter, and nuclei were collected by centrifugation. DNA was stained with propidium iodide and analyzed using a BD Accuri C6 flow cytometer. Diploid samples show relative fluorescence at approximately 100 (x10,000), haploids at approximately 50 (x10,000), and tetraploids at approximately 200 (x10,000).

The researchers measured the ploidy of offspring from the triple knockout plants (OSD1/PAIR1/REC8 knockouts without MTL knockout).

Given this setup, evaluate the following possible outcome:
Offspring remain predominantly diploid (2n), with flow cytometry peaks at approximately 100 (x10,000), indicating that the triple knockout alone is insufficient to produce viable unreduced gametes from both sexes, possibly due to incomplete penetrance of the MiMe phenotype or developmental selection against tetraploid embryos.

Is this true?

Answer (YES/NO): NO